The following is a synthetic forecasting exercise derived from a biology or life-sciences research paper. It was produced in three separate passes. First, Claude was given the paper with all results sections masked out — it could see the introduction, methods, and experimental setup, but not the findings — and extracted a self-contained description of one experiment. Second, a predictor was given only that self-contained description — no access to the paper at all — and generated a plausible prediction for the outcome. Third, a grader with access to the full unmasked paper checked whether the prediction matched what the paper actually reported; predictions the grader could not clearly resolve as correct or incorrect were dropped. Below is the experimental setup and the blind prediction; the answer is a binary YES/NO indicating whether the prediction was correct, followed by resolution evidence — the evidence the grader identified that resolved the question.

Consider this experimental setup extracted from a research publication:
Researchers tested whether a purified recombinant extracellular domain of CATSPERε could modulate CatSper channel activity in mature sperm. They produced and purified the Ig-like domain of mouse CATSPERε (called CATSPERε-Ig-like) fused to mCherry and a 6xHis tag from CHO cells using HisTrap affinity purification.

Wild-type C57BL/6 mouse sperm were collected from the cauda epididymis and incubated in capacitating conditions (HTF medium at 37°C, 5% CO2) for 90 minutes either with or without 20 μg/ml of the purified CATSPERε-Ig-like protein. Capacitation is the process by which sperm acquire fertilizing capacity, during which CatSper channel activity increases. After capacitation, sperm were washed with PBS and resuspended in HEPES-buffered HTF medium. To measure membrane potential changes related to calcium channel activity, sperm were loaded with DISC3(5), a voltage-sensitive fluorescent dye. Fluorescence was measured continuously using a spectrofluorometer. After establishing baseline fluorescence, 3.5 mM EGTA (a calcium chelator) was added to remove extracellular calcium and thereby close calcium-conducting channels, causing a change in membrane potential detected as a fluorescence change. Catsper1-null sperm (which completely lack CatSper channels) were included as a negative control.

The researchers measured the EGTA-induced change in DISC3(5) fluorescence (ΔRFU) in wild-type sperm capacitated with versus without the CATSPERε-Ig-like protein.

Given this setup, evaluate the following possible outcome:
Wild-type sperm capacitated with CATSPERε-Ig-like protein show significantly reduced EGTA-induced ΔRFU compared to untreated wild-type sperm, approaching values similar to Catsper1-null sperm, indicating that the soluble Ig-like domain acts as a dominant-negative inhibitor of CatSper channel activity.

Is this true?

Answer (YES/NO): YES